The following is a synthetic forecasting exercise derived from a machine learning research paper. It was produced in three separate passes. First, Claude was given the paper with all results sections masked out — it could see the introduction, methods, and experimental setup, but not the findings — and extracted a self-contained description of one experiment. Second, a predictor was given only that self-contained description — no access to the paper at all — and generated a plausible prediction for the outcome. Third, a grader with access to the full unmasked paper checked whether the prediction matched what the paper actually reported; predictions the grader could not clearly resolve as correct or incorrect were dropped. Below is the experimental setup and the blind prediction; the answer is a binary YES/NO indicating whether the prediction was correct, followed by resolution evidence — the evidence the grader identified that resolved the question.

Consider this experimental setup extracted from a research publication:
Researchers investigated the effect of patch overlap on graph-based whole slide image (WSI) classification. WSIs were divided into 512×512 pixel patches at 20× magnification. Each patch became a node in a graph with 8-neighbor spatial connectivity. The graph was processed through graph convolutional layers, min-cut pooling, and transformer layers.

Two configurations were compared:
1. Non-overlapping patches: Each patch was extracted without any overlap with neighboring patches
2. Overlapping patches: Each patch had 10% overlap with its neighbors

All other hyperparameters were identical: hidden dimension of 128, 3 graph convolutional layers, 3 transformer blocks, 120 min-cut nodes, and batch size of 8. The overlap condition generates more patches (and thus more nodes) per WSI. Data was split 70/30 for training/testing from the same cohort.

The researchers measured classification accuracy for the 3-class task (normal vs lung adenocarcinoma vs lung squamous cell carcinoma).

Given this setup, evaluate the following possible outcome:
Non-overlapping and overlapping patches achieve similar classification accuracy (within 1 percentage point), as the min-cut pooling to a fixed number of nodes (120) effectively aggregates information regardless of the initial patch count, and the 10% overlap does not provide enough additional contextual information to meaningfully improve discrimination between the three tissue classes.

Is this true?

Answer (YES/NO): NO